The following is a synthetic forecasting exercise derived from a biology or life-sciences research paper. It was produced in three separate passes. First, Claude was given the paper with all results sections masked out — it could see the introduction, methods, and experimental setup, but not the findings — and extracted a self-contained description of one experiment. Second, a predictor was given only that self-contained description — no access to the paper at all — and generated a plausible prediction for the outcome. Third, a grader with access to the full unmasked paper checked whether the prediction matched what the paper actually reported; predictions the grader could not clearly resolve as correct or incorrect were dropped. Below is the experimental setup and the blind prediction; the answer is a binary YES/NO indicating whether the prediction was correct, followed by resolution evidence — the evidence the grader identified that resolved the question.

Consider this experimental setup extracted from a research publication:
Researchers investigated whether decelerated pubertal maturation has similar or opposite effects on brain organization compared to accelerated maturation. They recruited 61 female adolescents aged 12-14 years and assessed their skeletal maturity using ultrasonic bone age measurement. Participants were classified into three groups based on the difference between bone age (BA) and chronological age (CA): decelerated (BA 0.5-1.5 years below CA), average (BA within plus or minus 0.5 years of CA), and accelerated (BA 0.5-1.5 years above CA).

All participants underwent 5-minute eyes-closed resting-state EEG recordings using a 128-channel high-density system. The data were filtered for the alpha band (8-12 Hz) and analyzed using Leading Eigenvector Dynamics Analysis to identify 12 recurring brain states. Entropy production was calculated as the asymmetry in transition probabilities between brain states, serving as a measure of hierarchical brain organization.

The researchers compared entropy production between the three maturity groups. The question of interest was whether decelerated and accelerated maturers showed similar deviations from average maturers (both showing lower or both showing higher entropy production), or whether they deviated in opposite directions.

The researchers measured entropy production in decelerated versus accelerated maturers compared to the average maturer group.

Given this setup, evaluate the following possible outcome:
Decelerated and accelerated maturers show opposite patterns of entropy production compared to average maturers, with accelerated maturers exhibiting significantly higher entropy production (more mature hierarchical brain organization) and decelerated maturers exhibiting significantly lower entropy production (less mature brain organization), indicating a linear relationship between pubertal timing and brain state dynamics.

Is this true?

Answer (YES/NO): NO